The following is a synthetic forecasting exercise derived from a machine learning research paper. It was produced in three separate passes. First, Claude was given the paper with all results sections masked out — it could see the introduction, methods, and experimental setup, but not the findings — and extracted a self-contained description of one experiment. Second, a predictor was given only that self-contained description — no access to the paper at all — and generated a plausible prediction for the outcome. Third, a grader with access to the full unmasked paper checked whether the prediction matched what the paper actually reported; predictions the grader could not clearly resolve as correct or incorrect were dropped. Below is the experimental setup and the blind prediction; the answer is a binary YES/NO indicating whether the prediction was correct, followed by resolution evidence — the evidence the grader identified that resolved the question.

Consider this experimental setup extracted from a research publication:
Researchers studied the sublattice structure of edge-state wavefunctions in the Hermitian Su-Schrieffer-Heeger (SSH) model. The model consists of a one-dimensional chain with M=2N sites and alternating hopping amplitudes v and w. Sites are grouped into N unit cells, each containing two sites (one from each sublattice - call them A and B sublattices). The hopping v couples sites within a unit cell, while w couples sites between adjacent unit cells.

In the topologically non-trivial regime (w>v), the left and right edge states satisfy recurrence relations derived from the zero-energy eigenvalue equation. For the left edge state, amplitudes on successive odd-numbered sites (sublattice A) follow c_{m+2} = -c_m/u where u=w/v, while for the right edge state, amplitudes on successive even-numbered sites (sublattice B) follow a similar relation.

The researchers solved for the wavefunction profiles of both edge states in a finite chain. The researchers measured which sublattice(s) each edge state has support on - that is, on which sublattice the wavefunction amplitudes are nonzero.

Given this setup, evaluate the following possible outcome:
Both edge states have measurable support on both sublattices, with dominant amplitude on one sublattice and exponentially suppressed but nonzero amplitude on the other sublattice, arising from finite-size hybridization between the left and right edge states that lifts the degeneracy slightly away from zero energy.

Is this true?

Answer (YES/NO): NO